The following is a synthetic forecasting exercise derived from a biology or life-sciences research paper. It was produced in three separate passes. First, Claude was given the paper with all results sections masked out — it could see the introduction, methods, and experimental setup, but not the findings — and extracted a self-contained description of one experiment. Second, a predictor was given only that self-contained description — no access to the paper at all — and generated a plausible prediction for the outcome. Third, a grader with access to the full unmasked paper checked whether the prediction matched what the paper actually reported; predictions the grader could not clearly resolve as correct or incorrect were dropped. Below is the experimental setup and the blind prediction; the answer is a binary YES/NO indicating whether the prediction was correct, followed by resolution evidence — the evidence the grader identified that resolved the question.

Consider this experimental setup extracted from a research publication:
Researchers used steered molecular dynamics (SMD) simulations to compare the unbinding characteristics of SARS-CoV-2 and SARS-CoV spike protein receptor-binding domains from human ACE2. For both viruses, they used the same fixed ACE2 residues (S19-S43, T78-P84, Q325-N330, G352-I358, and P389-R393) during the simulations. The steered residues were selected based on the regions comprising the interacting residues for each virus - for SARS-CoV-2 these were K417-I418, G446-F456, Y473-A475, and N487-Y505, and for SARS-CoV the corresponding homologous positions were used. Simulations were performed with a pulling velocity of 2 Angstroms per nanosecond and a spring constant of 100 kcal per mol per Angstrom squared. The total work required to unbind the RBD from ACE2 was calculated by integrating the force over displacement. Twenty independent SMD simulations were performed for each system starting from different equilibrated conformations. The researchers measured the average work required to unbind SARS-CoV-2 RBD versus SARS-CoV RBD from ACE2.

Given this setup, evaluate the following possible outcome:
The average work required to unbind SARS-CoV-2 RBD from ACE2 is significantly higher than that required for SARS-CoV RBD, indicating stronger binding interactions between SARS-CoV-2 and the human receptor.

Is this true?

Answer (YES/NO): NO